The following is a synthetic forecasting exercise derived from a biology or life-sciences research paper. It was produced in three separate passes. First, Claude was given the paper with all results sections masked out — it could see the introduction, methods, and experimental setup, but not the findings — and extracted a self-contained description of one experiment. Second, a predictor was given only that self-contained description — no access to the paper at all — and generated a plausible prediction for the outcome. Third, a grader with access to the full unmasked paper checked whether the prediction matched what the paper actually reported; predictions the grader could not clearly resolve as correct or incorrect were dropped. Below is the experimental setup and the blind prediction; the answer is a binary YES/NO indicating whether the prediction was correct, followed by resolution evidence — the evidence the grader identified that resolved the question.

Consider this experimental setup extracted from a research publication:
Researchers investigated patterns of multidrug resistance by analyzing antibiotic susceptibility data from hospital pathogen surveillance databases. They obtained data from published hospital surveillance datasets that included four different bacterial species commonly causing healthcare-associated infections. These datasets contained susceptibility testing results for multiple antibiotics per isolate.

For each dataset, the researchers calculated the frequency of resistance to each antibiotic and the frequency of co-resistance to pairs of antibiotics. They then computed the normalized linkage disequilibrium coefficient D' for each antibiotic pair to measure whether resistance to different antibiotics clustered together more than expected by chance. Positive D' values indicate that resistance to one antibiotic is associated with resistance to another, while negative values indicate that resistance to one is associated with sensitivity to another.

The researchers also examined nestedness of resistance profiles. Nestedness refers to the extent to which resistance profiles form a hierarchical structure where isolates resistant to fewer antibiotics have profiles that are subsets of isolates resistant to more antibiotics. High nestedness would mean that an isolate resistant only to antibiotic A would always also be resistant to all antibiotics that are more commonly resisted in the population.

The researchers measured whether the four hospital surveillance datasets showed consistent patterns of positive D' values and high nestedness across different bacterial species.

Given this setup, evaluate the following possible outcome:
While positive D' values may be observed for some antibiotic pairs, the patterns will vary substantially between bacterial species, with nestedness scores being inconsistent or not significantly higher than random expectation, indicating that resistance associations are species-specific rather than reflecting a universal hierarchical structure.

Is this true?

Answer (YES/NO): NO